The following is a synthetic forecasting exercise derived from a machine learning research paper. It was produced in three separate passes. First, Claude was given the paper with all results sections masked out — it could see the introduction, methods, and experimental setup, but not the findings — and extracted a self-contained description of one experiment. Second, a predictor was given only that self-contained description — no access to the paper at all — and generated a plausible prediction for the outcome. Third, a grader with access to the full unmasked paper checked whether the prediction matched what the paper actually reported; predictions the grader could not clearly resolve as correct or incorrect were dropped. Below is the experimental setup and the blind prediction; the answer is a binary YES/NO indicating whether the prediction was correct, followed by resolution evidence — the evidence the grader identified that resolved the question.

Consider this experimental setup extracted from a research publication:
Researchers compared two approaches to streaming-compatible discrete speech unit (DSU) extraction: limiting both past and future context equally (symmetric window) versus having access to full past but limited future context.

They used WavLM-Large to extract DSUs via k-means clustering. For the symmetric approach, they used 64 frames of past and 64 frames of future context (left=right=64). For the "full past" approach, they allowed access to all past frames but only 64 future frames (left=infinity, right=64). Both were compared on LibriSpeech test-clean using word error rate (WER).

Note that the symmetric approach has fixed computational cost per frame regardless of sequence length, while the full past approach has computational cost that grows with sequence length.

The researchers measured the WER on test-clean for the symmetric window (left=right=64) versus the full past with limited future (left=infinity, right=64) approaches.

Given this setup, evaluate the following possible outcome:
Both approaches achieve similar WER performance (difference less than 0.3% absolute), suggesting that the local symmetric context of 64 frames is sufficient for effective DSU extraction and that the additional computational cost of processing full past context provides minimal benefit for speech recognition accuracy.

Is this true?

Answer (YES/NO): YES